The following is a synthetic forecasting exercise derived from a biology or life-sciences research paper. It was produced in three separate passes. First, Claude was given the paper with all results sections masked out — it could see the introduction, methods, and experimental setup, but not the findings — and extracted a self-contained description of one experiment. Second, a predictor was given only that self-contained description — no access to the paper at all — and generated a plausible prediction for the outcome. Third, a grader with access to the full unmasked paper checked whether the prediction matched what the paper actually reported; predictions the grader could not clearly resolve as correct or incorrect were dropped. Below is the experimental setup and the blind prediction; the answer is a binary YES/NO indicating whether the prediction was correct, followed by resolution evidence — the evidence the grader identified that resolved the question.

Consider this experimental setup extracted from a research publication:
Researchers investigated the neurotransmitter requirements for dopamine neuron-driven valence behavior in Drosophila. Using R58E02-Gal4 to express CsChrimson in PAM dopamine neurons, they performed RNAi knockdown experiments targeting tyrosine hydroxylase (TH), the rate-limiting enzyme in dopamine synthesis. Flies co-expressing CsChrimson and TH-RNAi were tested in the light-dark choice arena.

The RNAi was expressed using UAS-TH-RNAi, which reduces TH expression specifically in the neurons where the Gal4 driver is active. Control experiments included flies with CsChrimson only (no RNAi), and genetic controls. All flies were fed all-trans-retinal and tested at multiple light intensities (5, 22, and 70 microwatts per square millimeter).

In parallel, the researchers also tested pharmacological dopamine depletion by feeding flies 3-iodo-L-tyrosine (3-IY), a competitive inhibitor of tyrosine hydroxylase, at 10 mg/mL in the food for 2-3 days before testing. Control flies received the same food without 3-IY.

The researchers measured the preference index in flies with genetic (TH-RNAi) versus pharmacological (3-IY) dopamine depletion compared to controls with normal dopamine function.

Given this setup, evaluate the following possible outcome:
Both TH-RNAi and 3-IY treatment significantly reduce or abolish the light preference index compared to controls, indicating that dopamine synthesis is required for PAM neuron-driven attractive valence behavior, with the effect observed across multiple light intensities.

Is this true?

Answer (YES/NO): NO